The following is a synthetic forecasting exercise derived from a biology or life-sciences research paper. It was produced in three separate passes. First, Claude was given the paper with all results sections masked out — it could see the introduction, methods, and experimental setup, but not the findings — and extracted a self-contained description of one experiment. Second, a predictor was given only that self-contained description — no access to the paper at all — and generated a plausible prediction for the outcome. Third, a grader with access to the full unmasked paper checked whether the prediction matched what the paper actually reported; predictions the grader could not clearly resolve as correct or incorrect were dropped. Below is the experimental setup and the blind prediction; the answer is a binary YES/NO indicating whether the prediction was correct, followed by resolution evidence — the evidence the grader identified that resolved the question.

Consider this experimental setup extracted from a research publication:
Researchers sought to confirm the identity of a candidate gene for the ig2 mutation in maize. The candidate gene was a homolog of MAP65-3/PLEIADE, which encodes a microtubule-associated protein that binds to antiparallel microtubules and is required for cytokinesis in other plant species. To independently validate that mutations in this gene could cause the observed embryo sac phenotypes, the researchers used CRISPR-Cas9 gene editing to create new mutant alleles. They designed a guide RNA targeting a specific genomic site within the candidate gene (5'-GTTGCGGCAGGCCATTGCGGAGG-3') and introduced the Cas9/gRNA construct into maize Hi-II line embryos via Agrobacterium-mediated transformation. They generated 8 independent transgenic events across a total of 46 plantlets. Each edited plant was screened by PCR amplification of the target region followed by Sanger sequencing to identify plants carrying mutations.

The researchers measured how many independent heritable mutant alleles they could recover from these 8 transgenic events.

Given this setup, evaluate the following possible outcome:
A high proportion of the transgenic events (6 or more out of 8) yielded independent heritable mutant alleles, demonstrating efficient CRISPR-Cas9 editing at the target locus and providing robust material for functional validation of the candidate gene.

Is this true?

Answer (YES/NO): NO